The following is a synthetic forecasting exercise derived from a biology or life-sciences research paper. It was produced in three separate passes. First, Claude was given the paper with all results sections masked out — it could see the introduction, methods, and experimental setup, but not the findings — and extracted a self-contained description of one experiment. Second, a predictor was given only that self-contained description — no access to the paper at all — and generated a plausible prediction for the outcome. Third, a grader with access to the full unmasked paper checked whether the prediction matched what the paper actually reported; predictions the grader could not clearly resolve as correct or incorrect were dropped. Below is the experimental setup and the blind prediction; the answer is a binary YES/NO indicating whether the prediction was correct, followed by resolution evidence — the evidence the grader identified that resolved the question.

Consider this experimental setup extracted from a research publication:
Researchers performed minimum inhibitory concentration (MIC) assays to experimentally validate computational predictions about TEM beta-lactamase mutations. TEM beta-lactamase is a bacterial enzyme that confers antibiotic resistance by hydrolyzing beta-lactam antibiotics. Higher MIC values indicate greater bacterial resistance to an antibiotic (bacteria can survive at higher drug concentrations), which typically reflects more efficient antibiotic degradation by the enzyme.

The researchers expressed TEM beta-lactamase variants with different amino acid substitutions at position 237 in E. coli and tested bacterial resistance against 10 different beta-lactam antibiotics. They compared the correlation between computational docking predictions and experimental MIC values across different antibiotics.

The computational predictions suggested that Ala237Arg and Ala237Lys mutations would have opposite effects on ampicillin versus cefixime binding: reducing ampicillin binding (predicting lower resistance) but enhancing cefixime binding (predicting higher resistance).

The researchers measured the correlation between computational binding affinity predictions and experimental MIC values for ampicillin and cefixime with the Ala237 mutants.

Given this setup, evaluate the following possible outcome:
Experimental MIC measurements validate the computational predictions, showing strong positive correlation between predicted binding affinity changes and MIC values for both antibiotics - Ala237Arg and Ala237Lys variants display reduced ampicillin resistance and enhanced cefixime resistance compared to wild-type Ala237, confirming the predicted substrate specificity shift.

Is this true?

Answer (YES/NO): NO